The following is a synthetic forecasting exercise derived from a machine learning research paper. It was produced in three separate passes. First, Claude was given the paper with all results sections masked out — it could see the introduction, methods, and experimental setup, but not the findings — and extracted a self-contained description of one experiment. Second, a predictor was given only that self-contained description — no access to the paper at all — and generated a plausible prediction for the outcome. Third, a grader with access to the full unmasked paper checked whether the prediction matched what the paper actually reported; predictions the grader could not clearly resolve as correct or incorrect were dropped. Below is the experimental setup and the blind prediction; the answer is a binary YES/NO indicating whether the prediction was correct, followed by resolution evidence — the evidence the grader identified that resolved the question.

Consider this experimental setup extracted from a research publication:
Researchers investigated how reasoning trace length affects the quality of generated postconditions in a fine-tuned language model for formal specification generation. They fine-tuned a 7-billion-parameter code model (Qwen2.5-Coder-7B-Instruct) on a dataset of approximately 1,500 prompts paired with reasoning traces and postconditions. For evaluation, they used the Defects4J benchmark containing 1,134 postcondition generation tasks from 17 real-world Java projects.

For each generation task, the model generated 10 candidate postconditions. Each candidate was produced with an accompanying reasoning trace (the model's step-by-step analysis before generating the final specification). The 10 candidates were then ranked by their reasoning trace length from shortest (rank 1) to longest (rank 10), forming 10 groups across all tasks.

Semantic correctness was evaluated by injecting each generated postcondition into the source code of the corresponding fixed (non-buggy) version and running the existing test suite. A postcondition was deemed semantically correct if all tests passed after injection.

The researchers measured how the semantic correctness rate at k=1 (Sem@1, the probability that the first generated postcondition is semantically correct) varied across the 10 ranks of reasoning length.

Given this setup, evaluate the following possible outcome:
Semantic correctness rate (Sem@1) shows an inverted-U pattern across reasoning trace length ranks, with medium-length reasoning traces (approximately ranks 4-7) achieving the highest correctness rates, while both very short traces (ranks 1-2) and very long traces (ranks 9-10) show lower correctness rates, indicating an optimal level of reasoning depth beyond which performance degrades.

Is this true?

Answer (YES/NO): YES